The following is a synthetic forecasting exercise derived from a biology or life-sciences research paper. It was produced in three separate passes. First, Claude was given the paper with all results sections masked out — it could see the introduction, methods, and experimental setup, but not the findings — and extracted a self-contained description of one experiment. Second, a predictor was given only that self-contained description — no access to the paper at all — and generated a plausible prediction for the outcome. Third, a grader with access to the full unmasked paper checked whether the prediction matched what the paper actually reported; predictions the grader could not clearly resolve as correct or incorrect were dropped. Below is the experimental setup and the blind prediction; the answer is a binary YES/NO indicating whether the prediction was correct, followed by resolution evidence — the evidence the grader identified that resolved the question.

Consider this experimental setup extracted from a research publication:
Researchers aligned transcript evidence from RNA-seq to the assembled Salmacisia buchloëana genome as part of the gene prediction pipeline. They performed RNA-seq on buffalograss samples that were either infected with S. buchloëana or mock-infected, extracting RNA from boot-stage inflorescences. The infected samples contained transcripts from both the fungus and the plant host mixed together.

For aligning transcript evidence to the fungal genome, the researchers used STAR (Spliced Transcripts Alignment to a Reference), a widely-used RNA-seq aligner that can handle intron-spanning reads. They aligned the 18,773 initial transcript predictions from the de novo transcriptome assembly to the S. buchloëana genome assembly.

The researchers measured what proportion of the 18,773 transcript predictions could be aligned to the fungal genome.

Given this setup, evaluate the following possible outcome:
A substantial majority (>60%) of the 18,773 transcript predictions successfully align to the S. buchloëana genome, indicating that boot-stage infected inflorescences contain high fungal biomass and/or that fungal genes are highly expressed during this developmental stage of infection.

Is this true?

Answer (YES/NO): NO